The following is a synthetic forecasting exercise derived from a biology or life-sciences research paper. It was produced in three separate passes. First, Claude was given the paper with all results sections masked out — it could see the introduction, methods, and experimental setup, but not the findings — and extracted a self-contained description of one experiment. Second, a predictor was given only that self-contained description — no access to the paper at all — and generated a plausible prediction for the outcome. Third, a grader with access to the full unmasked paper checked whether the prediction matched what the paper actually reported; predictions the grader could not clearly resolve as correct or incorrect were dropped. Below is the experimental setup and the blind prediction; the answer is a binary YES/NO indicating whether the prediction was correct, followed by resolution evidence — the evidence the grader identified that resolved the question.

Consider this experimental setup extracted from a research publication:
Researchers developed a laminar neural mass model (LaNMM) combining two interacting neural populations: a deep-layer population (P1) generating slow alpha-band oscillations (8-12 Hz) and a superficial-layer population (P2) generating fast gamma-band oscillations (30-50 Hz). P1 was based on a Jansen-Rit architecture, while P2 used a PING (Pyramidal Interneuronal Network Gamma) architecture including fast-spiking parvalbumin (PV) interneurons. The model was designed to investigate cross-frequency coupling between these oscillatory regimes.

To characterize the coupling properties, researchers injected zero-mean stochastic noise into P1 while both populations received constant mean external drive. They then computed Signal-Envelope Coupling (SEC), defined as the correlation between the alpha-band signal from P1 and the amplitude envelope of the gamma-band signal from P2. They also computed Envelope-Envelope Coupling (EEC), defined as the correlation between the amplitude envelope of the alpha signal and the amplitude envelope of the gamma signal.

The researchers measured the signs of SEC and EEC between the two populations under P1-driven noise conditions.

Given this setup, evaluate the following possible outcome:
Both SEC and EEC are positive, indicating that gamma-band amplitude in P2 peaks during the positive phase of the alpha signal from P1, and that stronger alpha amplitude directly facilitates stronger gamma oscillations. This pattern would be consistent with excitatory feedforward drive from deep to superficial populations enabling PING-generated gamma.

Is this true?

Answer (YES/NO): NO